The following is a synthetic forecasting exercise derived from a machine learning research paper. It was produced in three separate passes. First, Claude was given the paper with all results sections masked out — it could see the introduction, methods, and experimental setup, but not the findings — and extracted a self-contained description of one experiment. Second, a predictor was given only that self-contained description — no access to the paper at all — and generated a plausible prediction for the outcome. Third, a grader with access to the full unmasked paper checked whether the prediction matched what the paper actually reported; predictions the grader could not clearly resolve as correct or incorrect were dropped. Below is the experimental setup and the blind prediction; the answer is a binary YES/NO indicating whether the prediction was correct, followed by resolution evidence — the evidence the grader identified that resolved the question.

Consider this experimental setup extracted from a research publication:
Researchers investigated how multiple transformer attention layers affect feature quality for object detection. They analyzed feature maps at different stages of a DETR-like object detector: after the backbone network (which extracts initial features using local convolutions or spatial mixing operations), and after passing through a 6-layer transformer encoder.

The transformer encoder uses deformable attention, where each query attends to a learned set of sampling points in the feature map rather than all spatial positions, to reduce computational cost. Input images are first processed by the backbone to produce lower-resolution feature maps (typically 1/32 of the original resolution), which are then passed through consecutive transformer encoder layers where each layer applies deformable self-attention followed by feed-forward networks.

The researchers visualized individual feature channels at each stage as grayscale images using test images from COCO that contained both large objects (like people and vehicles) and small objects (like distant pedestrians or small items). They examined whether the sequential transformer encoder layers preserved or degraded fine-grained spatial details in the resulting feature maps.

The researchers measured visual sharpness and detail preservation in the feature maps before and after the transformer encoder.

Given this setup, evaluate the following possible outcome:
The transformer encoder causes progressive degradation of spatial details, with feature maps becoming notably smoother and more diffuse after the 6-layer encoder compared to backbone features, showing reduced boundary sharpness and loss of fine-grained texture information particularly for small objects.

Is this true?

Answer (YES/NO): YES